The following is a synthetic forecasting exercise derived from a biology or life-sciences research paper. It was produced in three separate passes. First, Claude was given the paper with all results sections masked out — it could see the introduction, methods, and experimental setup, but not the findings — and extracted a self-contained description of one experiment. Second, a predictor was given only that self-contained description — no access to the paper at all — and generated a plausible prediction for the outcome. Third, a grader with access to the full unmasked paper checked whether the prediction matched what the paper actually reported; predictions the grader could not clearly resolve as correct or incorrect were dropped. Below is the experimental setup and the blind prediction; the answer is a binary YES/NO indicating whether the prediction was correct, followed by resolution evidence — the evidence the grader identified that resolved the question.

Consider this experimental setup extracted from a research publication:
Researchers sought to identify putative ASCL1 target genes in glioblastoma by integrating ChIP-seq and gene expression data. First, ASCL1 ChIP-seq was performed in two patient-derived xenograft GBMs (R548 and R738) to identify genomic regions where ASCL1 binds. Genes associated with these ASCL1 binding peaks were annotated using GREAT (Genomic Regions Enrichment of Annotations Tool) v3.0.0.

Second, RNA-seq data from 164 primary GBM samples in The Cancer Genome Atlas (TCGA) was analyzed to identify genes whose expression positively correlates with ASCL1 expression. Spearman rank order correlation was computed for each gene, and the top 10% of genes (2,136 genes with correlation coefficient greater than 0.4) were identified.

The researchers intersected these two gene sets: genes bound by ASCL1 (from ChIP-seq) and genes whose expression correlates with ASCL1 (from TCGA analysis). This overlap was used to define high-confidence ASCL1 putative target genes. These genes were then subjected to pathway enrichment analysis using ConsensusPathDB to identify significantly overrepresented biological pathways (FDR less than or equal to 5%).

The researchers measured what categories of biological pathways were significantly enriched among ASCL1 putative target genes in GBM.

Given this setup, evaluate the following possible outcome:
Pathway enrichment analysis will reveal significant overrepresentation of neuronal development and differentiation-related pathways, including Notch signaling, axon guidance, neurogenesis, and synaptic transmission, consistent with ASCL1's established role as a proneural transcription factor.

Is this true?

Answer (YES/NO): NO